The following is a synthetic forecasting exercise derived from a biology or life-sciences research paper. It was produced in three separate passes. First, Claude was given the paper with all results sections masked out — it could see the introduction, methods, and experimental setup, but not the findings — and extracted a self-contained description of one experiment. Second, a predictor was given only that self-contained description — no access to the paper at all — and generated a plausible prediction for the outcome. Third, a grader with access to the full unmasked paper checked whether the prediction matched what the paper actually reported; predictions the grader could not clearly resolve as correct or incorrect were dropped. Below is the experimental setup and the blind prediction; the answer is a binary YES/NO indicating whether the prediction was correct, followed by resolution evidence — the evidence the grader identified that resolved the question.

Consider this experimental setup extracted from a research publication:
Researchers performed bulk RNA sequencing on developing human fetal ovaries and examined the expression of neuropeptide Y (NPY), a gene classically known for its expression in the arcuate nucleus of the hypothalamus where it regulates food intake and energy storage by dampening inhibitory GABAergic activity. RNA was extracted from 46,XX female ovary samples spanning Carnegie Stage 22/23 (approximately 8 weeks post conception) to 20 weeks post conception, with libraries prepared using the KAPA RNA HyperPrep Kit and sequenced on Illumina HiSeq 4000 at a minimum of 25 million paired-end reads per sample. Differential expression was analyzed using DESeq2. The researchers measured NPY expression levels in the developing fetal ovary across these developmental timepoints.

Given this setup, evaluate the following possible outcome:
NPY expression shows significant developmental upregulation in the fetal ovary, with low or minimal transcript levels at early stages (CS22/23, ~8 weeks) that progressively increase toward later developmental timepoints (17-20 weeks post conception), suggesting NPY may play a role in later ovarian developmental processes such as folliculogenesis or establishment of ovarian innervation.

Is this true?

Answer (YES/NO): NO